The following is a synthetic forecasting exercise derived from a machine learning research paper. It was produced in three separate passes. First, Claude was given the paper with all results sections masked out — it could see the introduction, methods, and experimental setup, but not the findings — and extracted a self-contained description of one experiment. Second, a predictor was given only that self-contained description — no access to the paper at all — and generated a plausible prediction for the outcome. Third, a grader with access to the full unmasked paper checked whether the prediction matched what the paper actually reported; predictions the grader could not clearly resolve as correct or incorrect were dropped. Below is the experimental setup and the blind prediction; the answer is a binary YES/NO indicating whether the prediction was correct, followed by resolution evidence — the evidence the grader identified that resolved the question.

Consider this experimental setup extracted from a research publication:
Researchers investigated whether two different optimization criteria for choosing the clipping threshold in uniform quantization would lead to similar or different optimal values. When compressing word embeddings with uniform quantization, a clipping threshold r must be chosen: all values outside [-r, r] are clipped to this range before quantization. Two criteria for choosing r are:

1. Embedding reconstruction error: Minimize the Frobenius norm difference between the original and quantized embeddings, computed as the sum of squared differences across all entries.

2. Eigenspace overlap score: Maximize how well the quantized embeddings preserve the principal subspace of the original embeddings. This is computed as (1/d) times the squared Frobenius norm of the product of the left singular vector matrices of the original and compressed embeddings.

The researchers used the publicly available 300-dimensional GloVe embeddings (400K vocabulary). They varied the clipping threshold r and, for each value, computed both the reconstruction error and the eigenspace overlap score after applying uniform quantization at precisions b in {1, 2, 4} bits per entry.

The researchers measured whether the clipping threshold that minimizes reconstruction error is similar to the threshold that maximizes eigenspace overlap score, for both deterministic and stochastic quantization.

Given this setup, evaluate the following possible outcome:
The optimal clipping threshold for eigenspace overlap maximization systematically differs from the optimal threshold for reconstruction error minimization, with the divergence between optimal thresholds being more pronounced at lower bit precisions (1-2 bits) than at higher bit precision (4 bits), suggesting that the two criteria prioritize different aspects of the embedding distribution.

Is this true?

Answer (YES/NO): NO